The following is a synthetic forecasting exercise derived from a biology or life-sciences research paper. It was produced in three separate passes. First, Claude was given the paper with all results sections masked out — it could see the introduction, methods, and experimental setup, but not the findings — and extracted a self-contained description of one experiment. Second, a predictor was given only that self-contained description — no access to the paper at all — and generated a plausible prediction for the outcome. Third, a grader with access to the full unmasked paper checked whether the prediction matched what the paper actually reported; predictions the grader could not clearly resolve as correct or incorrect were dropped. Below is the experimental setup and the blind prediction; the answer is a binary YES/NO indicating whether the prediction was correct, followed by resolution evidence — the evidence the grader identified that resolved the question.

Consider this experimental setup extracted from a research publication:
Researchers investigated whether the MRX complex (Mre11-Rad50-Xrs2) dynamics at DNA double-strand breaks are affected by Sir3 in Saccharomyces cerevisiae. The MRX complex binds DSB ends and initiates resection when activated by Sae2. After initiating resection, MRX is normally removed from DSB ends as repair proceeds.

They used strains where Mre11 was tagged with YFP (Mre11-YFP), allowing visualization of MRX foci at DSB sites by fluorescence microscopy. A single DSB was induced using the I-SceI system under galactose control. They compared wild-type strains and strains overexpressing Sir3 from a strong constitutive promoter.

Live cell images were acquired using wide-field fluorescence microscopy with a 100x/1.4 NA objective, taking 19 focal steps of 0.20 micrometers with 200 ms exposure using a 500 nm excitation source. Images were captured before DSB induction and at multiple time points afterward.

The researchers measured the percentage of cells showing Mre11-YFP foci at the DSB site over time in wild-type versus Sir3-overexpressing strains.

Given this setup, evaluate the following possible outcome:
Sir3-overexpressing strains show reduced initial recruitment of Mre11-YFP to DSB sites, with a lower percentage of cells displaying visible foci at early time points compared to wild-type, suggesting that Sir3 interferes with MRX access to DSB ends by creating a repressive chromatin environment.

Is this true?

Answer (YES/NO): NO